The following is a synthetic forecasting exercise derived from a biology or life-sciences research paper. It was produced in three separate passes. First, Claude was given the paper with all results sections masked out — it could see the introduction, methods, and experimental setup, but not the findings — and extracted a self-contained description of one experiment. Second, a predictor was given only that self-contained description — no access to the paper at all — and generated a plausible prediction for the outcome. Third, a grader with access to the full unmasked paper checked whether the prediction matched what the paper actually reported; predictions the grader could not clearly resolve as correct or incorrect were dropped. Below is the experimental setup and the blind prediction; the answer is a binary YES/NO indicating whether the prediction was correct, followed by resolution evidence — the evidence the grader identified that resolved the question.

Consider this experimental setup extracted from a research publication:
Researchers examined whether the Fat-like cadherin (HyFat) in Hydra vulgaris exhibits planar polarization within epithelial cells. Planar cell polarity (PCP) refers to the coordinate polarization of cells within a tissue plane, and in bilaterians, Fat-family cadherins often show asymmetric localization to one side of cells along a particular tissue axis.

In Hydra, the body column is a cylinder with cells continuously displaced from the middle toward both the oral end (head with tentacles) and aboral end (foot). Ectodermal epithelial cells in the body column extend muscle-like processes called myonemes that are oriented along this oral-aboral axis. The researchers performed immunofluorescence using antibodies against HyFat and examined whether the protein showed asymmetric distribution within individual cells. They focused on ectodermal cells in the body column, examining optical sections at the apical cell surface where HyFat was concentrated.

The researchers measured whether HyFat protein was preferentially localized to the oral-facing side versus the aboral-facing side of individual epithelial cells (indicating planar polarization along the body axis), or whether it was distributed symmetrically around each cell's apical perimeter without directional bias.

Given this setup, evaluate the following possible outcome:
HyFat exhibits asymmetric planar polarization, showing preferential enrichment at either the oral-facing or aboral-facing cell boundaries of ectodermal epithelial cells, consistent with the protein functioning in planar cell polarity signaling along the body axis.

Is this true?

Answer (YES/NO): NO